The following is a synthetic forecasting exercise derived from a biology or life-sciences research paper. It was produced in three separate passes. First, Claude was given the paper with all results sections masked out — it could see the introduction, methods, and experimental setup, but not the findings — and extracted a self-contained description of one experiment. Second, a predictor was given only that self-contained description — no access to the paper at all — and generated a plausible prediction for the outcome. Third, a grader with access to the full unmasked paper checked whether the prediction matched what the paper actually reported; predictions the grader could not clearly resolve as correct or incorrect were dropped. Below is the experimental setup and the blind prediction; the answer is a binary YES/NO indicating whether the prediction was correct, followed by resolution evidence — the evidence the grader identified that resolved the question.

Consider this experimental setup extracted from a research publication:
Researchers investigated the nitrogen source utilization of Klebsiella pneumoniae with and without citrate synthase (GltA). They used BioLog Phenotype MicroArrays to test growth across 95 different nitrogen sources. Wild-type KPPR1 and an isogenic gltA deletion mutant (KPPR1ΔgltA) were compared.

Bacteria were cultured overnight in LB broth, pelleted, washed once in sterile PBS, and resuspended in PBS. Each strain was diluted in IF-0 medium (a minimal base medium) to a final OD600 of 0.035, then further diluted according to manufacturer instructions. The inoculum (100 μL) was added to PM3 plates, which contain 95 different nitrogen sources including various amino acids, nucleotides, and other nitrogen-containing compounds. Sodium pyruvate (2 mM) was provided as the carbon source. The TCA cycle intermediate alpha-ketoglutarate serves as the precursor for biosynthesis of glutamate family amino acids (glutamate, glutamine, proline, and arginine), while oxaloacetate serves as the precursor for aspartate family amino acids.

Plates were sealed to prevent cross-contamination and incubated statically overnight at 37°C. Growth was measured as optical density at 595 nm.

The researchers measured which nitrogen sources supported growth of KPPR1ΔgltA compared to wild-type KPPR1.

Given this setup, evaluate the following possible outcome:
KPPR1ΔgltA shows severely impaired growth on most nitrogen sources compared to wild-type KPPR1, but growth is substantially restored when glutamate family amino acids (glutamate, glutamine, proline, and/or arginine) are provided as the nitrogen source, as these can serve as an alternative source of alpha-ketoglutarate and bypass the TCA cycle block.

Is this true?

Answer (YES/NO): YES